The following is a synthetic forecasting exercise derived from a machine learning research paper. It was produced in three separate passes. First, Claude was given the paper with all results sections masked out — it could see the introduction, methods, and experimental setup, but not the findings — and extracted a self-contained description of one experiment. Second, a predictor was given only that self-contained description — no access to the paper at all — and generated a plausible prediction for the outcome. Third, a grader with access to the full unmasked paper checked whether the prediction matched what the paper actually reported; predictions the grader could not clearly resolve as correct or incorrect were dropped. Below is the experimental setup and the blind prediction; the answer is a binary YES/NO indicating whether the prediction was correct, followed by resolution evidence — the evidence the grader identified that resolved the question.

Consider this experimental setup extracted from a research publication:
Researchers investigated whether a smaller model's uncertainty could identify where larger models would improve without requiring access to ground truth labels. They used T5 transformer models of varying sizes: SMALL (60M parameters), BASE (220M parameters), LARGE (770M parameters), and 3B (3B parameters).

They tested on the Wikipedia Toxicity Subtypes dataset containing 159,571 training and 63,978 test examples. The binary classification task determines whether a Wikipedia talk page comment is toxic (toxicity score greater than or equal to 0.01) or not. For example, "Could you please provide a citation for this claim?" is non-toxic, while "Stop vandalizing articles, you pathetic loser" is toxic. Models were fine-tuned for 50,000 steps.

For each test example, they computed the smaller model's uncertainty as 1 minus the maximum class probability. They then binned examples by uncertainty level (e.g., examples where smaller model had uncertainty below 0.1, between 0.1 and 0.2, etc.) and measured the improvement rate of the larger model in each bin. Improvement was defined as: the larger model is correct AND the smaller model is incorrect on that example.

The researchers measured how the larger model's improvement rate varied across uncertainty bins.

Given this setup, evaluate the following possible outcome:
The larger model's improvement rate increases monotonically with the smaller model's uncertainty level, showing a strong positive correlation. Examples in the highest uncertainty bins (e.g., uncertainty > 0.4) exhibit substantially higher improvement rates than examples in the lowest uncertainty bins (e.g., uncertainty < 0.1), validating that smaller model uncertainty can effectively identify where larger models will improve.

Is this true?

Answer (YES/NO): YES